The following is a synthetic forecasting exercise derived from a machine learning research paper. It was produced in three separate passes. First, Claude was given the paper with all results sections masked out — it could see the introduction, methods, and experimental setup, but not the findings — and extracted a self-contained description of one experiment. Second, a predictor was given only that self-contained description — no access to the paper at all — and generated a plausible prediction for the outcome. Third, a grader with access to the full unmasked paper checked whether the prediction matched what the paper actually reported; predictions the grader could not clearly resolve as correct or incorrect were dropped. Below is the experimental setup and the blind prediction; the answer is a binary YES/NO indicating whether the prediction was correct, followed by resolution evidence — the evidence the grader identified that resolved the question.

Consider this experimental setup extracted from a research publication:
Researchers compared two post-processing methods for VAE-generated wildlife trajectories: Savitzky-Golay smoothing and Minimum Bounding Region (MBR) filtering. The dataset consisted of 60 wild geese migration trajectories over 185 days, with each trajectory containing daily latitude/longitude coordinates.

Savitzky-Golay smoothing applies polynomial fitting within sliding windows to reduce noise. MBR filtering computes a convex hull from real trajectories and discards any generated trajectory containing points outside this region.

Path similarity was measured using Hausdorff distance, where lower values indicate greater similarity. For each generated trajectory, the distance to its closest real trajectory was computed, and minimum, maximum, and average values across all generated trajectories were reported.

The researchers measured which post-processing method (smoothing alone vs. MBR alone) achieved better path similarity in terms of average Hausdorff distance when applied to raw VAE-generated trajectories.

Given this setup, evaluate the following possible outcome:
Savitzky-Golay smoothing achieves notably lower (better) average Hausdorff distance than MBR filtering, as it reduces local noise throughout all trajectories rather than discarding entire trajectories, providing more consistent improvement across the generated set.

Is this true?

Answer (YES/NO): NO